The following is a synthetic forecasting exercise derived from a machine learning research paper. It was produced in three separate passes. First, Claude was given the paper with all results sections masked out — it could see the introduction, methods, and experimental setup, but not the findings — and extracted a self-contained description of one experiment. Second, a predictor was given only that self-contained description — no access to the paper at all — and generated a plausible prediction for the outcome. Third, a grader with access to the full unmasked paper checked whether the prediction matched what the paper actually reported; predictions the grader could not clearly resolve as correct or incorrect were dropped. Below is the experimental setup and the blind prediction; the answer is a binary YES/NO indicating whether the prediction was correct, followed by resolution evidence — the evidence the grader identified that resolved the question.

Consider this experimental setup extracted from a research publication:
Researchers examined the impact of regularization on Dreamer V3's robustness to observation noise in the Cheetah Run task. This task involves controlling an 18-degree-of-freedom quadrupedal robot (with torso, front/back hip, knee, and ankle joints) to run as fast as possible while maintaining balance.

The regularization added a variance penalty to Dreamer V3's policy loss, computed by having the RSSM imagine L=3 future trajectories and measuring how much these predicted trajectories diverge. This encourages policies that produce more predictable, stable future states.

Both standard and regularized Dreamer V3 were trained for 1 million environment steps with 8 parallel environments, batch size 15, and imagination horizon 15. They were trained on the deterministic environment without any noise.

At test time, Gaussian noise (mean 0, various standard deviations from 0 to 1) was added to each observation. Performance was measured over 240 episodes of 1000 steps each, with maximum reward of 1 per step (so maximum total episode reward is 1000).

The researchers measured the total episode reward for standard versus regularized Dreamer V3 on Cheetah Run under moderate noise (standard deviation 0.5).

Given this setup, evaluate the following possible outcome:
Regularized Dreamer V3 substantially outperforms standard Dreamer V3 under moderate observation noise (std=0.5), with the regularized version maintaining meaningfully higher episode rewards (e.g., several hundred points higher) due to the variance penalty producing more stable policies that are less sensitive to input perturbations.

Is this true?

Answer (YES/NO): NO